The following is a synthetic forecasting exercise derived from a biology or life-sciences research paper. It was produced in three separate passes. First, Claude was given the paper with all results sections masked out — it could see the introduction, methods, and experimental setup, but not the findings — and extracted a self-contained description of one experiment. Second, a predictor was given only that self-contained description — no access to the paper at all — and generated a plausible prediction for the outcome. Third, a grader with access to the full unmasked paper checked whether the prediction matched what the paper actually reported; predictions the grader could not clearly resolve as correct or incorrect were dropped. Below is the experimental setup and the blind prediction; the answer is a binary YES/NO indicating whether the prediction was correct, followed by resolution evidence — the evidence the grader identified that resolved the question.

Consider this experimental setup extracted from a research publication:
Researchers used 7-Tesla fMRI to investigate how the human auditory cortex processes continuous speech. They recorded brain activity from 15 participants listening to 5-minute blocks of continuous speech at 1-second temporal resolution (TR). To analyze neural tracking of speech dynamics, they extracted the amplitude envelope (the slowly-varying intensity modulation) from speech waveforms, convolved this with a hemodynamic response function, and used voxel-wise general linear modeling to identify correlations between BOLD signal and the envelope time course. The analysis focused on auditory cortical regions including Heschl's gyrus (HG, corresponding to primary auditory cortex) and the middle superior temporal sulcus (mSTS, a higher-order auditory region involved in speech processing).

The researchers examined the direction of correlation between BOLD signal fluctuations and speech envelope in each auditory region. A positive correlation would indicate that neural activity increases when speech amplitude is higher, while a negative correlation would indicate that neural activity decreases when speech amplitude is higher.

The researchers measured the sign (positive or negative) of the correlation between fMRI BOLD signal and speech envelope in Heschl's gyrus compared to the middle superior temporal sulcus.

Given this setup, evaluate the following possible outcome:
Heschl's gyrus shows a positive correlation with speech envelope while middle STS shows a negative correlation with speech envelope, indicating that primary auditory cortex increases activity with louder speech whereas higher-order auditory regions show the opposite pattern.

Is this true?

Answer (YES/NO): YES